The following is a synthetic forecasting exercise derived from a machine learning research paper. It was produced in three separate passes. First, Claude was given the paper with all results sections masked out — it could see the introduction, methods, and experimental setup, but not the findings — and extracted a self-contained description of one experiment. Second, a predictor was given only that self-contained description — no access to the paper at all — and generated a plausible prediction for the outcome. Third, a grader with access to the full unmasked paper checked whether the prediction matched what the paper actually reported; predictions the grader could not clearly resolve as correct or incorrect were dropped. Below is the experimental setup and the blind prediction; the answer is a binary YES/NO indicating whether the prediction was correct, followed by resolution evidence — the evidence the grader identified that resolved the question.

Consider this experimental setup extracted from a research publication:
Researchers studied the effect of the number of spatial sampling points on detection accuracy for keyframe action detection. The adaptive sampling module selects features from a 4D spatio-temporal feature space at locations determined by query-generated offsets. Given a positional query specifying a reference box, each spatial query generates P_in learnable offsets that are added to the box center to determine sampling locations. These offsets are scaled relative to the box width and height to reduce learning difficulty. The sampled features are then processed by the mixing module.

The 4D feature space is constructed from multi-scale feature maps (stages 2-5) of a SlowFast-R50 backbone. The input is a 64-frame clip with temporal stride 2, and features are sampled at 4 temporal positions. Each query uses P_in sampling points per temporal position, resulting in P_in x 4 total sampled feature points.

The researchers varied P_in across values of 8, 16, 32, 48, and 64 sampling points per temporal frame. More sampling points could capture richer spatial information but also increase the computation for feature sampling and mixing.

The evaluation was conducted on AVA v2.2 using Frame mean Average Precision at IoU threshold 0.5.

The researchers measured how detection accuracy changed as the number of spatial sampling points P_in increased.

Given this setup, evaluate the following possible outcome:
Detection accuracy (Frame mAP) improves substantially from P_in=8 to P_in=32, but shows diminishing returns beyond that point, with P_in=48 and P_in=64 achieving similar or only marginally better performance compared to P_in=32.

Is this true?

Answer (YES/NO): NO